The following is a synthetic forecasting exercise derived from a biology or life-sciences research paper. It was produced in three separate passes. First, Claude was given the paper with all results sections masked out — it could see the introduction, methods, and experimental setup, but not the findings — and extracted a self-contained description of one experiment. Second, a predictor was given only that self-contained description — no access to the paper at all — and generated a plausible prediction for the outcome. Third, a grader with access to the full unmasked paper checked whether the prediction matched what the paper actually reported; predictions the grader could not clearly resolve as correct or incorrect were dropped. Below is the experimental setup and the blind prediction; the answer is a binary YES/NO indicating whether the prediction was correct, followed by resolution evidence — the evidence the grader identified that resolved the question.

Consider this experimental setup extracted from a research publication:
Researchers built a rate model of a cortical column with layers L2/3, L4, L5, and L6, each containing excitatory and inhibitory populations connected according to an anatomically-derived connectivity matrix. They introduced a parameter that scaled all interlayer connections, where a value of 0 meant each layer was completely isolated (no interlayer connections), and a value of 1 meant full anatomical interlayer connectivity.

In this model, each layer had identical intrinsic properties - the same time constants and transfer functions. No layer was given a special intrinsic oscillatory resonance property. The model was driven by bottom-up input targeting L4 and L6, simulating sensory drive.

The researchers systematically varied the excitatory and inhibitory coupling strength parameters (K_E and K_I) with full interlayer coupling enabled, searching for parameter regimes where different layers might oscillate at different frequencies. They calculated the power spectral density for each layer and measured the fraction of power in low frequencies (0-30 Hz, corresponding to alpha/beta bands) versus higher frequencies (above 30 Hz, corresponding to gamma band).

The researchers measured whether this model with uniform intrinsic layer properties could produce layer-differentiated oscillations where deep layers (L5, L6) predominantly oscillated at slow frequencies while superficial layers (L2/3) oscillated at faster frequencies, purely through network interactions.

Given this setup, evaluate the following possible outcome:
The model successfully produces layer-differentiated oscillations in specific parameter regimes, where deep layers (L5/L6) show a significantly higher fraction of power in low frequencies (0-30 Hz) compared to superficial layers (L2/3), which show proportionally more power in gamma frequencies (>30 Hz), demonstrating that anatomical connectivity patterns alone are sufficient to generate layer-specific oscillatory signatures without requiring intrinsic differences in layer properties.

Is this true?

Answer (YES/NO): YES